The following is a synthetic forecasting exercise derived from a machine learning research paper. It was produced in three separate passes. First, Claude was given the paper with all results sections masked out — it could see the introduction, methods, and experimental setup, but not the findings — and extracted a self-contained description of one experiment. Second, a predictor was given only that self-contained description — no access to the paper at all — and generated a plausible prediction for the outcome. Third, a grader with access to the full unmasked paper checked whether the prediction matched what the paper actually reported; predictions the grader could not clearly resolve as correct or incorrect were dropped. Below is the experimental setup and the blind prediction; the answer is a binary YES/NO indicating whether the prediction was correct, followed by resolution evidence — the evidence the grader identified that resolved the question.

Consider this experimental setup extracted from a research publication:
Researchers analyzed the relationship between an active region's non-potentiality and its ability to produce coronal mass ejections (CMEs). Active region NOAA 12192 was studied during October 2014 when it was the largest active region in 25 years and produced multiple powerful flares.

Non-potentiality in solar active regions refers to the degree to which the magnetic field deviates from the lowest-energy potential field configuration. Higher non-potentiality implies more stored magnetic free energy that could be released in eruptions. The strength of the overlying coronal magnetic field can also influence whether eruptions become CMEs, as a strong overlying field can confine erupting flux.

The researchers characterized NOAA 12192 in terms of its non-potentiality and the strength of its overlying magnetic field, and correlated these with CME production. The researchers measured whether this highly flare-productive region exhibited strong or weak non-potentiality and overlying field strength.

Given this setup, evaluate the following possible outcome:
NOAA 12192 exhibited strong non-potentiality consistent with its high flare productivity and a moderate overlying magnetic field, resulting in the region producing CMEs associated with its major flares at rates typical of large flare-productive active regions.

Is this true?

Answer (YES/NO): NO